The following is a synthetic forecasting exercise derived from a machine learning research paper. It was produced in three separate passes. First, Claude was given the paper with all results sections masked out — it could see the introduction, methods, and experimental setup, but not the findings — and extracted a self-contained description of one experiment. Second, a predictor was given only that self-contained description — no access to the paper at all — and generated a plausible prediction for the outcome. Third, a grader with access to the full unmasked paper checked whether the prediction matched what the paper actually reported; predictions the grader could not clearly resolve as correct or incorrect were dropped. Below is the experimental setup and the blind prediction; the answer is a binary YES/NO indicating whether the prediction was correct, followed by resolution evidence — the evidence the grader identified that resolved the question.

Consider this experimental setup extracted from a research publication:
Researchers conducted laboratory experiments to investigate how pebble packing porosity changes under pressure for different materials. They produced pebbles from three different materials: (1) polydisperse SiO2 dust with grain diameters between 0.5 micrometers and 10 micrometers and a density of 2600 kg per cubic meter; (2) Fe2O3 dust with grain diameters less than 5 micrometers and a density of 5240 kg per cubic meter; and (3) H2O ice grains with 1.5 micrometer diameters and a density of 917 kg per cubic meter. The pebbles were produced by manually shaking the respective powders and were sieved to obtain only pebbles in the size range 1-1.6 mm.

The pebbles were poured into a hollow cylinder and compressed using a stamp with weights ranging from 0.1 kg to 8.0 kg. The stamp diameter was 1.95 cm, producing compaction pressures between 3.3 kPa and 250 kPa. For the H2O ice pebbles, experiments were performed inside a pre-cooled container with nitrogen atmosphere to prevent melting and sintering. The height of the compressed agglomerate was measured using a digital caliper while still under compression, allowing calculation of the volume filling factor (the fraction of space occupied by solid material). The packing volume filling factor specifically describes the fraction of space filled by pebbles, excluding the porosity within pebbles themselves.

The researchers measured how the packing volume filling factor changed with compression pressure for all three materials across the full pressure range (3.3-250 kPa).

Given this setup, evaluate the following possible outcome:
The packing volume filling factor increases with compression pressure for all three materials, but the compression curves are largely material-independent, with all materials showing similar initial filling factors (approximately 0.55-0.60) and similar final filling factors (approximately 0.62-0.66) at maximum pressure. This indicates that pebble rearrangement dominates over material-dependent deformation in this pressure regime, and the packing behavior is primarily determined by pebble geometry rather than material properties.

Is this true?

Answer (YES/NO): NO